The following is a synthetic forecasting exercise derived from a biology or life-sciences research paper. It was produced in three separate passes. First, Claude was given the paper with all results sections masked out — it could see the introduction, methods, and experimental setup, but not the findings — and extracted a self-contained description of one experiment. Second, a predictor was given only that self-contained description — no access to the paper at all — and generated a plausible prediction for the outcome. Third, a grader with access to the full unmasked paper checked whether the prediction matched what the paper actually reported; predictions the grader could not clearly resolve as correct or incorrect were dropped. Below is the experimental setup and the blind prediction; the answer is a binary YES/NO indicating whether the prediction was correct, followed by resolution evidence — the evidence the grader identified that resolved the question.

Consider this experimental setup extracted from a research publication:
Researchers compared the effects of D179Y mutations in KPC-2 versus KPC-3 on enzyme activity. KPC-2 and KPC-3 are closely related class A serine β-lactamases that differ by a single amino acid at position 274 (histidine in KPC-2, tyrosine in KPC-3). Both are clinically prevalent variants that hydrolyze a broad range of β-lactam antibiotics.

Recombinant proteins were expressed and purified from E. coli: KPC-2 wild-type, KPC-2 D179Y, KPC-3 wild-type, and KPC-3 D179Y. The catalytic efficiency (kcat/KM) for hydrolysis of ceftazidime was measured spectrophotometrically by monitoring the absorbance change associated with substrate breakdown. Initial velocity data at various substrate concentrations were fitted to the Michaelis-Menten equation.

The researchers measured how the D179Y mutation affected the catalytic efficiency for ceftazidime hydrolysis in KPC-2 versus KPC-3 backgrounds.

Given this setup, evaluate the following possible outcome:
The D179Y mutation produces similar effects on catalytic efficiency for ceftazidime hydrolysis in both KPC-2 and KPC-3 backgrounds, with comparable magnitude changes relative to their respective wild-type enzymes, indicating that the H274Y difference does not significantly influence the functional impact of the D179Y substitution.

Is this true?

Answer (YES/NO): NO